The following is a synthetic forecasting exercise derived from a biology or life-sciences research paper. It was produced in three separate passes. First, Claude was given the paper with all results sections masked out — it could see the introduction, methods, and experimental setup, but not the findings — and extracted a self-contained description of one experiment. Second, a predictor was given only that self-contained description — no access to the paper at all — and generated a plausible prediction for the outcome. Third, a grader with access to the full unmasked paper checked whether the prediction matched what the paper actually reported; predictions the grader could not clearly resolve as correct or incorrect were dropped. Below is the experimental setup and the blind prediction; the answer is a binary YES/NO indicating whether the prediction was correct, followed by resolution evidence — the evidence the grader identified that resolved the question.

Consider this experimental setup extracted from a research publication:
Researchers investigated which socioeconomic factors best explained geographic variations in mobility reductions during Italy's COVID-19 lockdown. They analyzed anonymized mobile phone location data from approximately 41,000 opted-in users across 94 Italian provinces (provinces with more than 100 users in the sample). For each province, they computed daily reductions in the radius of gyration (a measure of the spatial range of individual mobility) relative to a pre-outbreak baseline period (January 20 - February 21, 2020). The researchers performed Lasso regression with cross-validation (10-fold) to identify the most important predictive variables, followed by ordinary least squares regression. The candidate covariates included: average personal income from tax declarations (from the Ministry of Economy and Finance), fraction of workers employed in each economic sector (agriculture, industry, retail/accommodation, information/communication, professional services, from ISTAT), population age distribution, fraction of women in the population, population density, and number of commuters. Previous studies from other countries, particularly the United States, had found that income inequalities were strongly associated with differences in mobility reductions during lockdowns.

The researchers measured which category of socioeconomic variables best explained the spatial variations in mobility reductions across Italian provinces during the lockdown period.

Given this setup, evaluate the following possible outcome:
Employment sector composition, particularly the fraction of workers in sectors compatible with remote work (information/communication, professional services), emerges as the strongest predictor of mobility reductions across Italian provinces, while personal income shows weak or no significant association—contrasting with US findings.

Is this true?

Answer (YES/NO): NO